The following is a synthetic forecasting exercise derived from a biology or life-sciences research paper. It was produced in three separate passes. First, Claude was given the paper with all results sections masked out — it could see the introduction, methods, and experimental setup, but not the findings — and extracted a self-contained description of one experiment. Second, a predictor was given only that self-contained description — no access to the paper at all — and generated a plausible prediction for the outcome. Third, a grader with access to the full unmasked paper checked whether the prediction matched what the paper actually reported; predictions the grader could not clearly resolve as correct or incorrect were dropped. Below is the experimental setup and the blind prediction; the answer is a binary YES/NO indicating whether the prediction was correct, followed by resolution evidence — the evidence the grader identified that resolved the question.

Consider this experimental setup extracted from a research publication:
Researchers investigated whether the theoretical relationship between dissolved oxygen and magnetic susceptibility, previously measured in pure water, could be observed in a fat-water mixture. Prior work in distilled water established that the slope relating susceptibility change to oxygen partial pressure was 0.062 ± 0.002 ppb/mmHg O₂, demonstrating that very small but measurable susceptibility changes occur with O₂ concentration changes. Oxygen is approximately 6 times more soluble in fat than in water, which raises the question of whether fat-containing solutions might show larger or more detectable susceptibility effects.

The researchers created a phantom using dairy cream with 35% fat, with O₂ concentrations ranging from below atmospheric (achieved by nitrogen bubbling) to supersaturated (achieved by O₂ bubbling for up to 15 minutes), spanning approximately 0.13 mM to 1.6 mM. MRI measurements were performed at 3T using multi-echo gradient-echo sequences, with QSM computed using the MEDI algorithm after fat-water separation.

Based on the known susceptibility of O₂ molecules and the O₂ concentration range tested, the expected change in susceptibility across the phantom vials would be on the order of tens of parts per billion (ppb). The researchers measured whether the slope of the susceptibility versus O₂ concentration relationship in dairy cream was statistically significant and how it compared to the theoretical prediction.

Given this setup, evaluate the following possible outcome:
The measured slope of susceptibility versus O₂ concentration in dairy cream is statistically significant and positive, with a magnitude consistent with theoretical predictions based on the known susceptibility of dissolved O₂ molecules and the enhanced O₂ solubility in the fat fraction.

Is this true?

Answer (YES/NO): NO